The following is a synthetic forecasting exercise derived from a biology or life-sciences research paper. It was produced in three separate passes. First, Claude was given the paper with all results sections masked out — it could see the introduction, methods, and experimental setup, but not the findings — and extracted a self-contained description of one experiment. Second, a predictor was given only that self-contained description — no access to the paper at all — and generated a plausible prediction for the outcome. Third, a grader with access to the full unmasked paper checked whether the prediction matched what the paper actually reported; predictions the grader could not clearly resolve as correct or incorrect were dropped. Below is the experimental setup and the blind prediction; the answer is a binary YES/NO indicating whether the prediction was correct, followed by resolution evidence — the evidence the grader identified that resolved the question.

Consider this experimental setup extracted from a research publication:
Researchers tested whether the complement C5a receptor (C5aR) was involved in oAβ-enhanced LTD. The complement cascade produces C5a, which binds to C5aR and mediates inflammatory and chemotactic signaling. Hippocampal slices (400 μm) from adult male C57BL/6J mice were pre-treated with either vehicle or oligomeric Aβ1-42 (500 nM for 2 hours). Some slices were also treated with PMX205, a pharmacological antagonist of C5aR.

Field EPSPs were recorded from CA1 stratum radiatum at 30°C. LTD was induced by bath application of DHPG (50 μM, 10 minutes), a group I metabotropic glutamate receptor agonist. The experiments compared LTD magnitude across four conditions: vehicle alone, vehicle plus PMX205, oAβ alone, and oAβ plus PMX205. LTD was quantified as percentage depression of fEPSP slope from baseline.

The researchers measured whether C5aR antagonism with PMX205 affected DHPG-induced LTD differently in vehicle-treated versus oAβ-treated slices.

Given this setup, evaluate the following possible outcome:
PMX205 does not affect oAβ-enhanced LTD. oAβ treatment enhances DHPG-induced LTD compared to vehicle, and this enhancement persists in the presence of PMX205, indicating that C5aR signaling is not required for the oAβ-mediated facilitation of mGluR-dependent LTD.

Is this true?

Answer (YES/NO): NO